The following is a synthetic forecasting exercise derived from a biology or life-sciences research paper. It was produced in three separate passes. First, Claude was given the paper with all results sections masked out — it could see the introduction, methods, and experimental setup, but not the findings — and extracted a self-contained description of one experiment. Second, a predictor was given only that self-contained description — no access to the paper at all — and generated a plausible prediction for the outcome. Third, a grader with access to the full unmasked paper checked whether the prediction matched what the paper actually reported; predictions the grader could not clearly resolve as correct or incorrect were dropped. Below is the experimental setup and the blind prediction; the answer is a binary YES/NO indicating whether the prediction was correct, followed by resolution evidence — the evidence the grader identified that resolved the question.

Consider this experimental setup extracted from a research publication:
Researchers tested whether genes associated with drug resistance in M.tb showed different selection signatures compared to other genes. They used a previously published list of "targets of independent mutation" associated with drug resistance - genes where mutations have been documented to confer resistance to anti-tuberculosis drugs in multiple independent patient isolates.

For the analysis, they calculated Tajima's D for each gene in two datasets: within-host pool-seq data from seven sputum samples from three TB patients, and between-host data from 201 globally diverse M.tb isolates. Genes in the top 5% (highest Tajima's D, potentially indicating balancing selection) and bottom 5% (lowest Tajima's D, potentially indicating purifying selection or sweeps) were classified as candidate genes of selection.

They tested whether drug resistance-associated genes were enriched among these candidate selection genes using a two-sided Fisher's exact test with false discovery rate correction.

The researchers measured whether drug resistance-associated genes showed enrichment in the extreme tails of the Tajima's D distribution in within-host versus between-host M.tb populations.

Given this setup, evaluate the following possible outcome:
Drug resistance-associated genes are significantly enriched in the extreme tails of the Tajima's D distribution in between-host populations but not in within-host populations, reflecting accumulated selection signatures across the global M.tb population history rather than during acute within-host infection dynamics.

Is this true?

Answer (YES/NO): NO